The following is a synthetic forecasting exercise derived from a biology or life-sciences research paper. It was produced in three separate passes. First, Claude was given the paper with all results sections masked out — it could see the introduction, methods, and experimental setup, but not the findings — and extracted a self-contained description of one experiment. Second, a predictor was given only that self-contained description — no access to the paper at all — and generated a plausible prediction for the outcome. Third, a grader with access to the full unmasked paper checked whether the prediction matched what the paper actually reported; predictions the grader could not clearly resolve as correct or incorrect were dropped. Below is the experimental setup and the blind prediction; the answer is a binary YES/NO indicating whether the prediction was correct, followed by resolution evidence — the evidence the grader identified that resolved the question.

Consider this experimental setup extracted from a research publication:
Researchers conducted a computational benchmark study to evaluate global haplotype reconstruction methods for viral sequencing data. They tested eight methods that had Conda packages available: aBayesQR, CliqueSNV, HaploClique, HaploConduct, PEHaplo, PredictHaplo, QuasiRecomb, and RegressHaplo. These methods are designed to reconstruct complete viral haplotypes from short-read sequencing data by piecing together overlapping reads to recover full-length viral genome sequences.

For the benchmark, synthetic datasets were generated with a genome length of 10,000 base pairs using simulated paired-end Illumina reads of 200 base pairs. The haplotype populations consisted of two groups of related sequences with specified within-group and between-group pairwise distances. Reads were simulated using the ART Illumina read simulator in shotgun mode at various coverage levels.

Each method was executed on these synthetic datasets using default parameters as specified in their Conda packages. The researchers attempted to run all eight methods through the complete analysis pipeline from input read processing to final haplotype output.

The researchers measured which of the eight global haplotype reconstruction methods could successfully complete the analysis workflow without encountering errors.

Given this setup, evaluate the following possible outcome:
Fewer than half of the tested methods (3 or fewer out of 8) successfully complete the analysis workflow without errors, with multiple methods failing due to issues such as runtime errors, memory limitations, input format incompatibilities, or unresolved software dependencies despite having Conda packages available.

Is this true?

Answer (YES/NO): NO